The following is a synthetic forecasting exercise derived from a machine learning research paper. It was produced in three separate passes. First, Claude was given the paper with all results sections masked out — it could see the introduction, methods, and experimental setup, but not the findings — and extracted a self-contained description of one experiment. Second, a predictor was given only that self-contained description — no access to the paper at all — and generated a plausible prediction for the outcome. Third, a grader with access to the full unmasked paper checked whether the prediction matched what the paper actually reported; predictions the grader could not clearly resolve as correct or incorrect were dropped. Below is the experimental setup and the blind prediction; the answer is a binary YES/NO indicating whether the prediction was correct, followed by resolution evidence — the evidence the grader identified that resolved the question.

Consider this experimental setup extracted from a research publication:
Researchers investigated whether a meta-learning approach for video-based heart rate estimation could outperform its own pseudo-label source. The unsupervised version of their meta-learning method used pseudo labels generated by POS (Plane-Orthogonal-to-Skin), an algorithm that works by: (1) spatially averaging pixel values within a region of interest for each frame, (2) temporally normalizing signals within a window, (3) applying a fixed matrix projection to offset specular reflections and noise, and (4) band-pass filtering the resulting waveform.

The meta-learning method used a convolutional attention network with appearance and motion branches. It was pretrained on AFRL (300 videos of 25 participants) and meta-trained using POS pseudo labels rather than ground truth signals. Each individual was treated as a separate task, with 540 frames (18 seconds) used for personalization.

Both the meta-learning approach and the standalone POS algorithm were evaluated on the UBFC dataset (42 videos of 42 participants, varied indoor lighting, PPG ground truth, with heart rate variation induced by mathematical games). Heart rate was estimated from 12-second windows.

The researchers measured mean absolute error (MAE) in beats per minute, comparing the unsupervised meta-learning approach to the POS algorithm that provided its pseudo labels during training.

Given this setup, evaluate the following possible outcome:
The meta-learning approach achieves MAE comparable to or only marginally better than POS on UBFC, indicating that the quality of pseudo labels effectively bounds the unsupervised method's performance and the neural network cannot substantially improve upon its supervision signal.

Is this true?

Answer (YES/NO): NO